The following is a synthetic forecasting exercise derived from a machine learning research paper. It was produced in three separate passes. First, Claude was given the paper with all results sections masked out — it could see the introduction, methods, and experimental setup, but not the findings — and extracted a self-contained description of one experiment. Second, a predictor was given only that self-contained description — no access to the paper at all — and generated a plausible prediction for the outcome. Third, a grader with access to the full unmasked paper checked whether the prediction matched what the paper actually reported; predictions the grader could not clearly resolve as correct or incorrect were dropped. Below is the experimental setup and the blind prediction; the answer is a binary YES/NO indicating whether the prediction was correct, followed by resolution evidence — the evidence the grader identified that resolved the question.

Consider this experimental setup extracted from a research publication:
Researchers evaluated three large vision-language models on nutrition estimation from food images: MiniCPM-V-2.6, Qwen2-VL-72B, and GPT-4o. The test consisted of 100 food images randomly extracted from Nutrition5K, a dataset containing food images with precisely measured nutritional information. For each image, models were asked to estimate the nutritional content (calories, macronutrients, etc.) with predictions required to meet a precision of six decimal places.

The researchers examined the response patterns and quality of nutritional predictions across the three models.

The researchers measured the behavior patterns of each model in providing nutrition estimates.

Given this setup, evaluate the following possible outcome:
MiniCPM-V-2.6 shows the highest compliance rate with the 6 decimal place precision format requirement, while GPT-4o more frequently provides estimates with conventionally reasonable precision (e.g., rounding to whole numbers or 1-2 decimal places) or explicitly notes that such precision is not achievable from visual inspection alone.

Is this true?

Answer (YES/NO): NO